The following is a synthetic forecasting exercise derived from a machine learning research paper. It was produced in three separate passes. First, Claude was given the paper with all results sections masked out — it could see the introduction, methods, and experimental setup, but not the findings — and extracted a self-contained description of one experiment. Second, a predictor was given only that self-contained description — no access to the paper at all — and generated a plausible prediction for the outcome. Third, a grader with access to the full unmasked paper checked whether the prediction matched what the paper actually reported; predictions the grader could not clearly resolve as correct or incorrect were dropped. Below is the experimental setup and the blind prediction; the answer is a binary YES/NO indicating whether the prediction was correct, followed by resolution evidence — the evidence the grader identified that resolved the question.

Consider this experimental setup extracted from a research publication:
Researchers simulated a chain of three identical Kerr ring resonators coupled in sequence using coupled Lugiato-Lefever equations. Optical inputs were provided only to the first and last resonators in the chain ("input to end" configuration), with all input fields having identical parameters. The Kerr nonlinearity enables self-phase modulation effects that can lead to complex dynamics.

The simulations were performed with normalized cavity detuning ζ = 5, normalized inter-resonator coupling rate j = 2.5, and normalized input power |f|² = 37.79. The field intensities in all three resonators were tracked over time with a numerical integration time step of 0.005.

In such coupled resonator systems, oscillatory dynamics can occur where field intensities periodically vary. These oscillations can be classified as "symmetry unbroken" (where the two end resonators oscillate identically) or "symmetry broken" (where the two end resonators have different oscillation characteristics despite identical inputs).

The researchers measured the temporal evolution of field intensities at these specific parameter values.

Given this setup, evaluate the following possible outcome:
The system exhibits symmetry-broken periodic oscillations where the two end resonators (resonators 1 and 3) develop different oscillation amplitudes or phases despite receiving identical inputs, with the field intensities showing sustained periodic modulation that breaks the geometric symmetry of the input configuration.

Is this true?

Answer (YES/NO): YES